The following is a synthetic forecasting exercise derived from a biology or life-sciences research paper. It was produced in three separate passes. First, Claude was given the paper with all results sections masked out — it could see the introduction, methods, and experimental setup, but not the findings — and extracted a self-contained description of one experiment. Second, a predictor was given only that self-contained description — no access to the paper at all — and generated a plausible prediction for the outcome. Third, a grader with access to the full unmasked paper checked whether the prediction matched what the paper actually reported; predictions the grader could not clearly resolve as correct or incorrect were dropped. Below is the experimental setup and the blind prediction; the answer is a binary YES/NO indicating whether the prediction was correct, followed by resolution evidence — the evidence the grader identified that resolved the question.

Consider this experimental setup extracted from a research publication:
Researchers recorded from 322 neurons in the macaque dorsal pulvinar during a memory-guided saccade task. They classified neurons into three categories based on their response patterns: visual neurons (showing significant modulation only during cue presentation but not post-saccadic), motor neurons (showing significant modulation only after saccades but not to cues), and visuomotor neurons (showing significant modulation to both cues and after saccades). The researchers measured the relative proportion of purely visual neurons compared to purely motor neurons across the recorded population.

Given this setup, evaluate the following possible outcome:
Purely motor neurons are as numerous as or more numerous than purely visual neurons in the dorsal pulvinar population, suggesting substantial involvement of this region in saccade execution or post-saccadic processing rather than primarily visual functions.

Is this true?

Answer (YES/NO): YES